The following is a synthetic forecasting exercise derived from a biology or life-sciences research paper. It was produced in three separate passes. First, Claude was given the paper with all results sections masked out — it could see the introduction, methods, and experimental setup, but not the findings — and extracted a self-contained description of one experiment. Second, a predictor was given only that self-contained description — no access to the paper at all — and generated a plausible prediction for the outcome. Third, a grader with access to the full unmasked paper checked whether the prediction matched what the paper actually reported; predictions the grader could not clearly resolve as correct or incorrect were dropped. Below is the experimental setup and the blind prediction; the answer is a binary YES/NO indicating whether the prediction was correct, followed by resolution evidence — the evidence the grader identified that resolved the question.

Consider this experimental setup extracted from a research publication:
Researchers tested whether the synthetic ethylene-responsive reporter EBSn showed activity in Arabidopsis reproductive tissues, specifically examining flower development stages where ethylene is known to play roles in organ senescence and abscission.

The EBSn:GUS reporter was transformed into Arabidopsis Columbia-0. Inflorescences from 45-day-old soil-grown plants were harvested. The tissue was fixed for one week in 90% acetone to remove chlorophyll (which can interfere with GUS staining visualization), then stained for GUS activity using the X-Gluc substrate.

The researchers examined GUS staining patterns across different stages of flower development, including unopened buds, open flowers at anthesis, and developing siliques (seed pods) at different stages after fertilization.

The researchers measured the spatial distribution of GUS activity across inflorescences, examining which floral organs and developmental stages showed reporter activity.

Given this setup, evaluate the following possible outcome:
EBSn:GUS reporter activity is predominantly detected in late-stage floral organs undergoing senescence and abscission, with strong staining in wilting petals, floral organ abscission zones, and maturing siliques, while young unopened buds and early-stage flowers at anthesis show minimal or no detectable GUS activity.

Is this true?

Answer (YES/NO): NO